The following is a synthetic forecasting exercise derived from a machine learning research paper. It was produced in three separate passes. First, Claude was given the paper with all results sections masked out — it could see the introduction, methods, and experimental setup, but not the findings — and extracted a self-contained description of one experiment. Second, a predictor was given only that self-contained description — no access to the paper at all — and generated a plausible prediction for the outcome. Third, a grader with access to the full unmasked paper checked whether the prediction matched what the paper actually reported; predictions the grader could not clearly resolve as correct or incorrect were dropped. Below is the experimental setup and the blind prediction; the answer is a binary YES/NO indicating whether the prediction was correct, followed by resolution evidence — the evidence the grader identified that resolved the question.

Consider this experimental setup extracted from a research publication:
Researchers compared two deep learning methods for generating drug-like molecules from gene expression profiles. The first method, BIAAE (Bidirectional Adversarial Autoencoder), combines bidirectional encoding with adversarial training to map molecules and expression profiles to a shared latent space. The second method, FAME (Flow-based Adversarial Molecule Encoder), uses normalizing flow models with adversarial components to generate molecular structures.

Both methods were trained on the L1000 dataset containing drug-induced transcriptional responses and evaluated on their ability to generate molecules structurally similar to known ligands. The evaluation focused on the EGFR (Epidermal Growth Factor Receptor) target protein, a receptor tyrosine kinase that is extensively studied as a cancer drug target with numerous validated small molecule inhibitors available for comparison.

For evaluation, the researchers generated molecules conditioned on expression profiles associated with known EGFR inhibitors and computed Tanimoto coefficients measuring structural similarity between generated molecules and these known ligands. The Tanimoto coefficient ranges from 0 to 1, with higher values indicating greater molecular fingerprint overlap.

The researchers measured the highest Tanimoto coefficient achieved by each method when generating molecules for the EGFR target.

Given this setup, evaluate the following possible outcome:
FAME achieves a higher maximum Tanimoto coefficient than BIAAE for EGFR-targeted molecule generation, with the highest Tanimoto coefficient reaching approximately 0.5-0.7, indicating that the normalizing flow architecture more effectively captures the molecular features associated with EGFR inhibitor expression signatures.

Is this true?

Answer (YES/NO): NO